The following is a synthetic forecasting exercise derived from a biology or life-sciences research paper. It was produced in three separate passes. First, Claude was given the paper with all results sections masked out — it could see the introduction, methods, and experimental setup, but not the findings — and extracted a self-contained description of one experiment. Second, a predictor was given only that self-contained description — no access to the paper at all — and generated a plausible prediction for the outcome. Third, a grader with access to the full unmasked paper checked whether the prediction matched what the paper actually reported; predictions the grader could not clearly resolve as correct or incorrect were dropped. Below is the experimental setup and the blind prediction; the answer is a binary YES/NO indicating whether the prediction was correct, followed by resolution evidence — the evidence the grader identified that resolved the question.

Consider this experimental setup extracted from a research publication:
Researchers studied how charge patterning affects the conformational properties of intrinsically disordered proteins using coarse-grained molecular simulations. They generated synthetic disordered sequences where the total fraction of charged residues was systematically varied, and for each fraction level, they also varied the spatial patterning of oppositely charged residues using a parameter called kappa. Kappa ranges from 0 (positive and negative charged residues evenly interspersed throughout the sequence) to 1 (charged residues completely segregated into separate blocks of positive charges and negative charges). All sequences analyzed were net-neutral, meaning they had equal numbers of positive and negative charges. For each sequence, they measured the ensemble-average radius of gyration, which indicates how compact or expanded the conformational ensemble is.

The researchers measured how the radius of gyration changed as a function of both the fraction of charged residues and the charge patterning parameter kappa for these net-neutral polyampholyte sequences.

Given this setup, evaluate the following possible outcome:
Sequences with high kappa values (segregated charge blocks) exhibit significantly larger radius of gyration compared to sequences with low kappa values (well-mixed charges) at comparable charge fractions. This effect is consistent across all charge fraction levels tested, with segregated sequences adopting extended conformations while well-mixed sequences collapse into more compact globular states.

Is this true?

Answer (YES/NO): NO